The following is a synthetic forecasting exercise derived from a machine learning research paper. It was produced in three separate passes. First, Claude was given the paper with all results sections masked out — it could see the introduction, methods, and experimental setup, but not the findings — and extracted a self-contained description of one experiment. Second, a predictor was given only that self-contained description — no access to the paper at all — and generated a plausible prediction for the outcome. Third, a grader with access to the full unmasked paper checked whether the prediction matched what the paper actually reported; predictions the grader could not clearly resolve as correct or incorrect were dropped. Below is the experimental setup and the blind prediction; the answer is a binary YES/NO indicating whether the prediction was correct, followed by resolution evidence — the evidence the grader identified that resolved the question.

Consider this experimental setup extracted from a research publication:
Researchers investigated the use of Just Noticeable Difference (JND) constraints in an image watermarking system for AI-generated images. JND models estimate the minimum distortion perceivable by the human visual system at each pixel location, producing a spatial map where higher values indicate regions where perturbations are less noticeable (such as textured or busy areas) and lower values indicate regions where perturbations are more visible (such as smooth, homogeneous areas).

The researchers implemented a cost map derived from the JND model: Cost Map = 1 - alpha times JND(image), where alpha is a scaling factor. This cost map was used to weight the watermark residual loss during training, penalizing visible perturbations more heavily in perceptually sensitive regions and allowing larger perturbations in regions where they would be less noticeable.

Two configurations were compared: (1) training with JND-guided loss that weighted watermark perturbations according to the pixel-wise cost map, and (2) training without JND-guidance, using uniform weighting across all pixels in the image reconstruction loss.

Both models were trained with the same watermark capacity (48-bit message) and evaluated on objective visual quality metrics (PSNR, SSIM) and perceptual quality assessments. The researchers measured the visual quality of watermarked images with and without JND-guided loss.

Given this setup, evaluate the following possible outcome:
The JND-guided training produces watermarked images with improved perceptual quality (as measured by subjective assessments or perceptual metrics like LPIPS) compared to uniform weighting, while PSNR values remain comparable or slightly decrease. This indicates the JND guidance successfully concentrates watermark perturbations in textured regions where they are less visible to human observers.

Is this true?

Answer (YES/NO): NO